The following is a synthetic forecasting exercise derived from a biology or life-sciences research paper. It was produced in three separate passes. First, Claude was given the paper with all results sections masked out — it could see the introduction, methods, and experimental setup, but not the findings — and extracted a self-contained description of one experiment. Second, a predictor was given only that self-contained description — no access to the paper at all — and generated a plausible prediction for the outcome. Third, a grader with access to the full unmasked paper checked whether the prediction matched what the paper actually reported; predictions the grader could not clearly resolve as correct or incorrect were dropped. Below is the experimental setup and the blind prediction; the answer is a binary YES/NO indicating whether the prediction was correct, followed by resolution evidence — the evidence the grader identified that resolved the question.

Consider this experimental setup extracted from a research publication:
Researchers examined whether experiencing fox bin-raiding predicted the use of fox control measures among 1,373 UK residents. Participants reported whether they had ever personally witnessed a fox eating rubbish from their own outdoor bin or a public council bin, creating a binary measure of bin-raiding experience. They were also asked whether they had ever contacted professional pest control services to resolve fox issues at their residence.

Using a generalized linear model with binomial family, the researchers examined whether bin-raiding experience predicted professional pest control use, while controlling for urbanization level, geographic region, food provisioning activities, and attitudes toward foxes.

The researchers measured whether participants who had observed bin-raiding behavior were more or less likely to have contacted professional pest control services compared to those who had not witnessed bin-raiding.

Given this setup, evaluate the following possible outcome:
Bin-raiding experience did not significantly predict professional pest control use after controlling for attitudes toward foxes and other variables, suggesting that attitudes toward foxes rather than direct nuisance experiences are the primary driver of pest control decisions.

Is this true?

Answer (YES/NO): NO